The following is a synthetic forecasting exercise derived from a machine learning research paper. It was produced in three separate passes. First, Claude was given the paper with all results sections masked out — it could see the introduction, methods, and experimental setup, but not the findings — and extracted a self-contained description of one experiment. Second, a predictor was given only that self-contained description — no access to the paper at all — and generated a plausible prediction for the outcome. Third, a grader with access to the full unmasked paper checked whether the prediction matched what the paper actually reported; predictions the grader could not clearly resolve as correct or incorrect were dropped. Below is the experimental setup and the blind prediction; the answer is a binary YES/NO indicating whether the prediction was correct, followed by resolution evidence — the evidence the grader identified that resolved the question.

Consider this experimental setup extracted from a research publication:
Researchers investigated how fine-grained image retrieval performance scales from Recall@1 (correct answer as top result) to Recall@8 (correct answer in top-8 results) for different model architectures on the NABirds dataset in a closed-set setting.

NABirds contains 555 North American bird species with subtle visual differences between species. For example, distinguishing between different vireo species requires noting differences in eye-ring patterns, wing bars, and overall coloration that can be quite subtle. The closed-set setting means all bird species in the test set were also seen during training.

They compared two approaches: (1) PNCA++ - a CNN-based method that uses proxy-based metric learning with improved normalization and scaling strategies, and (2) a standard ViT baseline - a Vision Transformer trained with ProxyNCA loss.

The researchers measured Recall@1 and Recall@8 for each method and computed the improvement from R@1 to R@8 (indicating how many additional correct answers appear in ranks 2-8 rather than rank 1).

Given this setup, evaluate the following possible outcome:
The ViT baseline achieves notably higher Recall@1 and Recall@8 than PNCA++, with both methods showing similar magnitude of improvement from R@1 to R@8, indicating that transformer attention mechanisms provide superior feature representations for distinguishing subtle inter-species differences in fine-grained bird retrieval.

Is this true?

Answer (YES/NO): NO